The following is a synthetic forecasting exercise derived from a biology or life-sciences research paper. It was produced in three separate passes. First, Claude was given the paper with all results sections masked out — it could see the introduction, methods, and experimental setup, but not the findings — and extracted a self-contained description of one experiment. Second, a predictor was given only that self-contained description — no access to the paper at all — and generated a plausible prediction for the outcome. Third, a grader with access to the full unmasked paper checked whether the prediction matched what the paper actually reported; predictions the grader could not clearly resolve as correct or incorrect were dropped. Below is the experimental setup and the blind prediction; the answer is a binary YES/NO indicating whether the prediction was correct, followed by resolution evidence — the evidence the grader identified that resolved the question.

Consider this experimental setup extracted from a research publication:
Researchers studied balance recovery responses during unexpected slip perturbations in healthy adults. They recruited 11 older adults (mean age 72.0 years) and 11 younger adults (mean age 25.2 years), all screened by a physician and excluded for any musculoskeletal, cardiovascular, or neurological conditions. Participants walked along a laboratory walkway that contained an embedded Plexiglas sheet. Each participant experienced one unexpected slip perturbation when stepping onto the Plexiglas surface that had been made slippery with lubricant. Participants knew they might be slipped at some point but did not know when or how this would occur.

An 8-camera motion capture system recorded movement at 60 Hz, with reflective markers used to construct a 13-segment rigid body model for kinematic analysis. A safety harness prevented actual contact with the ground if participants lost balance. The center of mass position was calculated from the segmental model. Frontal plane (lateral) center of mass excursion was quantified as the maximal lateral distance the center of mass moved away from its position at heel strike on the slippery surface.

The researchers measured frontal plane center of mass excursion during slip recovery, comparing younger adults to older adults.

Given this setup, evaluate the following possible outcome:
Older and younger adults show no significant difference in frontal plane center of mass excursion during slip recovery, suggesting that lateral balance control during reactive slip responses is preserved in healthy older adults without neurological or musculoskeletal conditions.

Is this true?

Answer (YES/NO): NO